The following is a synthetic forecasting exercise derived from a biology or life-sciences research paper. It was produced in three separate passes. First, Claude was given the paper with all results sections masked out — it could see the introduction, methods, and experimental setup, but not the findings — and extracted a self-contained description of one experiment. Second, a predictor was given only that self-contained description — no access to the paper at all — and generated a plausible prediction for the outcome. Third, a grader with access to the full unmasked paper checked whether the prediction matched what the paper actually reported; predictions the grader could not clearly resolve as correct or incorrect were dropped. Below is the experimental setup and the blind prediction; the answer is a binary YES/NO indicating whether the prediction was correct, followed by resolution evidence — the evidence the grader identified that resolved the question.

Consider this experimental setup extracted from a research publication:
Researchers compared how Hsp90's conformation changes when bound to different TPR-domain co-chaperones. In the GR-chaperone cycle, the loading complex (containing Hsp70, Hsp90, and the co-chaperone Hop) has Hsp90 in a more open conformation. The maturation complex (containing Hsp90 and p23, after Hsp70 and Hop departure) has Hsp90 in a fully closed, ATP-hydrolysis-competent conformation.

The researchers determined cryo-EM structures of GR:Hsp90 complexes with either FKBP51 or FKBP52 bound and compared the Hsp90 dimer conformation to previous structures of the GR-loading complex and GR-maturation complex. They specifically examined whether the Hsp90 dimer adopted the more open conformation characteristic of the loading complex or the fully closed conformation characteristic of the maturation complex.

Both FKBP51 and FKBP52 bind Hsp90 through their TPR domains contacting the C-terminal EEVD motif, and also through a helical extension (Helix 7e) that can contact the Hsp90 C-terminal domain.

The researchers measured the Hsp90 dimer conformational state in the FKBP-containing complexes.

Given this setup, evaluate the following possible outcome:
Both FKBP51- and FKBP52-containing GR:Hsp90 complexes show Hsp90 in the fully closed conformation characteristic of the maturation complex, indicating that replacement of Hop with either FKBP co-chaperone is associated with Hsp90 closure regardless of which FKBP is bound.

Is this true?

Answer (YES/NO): YES